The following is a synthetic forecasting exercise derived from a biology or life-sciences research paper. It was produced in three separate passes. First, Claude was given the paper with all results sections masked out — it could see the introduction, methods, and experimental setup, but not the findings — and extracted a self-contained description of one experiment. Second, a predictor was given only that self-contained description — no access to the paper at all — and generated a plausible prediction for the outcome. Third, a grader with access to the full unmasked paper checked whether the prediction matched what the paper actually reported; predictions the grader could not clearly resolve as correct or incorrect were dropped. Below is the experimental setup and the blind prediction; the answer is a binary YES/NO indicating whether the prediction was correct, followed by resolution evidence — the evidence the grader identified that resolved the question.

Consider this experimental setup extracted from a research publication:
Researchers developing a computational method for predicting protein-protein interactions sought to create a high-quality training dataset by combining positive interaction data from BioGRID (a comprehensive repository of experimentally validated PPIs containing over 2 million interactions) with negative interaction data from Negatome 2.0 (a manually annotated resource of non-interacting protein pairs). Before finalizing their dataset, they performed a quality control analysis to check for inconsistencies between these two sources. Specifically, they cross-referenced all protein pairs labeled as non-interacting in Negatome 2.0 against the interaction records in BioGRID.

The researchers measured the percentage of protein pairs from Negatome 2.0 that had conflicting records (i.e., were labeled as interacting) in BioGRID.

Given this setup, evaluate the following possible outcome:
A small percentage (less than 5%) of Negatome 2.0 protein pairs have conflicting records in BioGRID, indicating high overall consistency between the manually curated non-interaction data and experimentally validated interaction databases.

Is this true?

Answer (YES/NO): NO